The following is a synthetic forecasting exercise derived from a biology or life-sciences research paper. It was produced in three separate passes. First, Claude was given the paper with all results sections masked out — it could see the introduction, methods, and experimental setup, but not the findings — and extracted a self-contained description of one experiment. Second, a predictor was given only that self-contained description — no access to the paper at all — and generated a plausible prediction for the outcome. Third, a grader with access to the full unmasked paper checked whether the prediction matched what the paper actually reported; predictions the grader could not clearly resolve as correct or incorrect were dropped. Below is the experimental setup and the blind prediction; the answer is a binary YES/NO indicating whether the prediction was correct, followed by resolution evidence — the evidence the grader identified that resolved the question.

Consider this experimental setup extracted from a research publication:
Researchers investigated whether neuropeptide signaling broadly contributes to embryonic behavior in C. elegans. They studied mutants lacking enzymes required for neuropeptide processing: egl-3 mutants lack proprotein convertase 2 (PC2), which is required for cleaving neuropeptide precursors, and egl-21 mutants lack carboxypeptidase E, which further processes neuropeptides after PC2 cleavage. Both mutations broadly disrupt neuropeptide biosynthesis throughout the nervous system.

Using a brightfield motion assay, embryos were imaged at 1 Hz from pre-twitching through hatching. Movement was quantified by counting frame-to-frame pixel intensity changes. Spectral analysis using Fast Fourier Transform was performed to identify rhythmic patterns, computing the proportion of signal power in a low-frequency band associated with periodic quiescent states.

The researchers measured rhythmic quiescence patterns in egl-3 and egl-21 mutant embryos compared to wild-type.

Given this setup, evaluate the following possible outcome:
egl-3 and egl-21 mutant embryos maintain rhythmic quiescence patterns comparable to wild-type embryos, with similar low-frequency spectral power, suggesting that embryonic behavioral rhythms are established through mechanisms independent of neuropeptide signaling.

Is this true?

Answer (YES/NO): NO